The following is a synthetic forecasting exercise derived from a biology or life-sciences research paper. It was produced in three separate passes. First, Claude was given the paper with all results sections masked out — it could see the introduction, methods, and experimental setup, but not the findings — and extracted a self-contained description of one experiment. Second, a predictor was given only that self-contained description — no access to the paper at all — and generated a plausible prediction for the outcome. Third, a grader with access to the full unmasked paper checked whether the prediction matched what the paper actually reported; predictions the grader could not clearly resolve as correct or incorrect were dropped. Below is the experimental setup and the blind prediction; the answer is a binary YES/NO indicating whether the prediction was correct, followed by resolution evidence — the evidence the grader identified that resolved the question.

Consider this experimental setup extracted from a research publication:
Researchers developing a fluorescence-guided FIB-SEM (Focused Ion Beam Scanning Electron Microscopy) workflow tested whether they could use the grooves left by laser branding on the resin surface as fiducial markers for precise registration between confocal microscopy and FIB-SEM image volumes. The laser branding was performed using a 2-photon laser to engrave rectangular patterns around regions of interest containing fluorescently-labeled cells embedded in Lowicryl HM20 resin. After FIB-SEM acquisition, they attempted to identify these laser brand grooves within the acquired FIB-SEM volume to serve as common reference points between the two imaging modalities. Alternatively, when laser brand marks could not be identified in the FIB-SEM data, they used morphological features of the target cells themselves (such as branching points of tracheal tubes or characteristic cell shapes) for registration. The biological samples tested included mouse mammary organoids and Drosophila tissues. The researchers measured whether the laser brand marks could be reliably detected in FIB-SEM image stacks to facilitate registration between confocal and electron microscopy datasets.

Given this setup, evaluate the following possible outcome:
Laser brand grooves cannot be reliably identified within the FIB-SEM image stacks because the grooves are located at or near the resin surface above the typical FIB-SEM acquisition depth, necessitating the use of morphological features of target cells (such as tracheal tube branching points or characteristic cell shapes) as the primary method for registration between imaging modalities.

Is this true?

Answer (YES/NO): NO